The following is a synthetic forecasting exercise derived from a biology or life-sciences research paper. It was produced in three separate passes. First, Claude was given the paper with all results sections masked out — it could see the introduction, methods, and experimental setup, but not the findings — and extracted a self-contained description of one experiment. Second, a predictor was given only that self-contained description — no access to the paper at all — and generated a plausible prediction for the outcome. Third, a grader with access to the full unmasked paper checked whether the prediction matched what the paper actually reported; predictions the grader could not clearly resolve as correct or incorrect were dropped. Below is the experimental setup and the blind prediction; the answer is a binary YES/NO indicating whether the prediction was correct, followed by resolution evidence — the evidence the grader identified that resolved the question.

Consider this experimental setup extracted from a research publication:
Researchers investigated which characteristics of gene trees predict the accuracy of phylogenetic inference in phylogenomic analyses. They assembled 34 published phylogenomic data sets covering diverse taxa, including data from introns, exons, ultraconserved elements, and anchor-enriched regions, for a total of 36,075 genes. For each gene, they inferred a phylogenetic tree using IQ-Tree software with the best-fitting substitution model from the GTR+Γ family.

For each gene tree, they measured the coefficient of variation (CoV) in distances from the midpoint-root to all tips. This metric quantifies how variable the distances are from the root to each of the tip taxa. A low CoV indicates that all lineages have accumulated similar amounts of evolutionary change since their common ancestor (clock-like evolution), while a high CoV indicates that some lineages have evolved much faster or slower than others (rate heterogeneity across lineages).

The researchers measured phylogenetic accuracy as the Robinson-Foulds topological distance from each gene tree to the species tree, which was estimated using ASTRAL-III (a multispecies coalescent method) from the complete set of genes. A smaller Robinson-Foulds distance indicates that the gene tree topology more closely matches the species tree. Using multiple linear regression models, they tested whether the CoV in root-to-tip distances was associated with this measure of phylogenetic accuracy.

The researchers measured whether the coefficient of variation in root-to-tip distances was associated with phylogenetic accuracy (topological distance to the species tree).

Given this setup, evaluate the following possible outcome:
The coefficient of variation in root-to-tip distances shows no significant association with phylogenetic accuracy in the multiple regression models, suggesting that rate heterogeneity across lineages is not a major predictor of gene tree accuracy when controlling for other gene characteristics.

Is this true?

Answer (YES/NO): NO